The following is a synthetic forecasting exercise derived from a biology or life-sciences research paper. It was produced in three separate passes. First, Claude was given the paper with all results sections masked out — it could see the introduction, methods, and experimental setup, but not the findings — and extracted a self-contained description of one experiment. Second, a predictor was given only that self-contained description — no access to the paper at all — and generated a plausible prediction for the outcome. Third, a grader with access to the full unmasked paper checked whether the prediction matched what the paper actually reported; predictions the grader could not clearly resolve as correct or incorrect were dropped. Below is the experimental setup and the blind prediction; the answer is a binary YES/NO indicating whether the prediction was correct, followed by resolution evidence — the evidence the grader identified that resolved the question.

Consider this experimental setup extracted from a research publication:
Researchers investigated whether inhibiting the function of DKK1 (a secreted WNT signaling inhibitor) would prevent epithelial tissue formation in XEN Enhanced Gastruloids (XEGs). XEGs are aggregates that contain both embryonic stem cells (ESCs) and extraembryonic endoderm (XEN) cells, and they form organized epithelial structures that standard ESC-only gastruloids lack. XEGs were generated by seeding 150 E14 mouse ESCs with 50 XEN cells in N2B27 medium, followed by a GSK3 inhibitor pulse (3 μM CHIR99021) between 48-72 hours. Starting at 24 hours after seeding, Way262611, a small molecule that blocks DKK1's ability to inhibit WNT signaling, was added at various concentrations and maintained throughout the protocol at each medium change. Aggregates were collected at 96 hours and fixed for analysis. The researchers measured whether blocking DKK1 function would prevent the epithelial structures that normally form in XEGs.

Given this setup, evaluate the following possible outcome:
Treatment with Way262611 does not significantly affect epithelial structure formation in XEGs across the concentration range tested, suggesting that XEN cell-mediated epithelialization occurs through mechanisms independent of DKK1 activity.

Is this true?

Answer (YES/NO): NO